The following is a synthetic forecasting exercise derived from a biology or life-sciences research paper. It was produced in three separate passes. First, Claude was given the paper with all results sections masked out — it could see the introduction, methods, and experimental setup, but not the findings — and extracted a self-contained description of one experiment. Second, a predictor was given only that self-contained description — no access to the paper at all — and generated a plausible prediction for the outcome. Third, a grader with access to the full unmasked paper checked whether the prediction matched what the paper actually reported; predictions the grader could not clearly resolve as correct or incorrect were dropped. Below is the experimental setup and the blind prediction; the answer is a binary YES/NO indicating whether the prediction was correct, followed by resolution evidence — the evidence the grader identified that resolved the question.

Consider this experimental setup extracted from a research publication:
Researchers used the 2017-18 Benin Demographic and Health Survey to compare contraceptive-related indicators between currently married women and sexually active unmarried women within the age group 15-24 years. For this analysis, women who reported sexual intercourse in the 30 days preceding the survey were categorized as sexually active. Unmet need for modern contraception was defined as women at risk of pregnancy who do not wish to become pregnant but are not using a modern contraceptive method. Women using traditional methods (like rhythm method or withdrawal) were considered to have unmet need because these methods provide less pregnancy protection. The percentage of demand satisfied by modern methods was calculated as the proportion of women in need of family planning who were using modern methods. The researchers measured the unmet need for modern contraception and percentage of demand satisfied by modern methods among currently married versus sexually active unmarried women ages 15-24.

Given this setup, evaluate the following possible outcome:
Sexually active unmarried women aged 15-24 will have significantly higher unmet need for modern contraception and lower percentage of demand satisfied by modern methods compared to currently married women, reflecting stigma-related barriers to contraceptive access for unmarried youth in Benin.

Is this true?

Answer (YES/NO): NO